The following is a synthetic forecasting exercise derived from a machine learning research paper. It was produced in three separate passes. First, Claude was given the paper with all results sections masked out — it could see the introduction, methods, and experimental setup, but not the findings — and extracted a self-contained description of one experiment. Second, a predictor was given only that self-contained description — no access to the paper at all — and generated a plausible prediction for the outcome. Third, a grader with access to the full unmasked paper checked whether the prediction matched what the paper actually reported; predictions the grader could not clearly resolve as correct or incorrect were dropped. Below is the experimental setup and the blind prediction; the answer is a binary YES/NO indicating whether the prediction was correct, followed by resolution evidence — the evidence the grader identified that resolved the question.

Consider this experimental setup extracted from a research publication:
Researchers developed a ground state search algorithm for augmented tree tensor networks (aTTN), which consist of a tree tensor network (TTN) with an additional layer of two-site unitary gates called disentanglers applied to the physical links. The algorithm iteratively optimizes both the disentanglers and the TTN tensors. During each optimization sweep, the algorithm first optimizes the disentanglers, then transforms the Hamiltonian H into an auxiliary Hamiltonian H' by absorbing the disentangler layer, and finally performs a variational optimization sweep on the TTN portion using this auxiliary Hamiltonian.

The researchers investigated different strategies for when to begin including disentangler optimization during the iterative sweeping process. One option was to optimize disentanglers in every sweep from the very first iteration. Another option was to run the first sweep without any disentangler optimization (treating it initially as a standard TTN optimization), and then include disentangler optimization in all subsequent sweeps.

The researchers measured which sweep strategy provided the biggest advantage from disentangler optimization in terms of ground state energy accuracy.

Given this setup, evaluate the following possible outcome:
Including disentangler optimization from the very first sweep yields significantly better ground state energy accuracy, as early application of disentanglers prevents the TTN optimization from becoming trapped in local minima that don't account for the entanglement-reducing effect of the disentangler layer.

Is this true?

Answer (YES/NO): NO